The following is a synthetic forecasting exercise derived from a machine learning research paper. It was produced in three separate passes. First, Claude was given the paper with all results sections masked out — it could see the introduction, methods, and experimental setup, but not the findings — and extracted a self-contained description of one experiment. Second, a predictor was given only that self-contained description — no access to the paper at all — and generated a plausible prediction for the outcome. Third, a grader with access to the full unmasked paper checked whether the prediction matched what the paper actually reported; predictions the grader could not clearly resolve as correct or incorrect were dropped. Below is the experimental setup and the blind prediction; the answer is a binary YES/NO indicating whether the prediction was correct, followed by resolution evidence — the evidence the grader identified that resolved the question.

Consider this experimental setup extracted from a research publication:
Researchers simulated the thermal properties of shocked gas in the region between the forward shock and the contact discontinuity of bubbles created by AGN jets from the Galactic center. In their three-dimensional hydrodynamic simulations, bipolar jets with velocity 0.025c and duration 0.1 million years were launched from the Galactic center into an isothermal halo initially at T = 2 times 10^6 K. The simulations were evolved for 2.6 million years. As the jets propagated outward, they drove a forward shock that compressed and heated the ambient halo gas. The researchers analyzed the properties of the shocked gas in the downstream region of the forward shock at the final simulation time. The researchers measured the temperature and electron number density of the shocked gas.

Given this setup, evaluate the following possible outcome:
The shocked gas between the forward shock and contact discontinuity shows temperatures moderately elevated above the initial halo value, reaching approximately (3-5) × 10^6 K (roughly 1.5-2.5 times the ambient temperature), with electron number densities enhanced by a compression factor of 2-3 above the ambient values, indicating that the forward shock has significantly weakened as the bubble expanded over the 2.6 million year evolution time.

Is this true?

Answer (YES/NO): NO